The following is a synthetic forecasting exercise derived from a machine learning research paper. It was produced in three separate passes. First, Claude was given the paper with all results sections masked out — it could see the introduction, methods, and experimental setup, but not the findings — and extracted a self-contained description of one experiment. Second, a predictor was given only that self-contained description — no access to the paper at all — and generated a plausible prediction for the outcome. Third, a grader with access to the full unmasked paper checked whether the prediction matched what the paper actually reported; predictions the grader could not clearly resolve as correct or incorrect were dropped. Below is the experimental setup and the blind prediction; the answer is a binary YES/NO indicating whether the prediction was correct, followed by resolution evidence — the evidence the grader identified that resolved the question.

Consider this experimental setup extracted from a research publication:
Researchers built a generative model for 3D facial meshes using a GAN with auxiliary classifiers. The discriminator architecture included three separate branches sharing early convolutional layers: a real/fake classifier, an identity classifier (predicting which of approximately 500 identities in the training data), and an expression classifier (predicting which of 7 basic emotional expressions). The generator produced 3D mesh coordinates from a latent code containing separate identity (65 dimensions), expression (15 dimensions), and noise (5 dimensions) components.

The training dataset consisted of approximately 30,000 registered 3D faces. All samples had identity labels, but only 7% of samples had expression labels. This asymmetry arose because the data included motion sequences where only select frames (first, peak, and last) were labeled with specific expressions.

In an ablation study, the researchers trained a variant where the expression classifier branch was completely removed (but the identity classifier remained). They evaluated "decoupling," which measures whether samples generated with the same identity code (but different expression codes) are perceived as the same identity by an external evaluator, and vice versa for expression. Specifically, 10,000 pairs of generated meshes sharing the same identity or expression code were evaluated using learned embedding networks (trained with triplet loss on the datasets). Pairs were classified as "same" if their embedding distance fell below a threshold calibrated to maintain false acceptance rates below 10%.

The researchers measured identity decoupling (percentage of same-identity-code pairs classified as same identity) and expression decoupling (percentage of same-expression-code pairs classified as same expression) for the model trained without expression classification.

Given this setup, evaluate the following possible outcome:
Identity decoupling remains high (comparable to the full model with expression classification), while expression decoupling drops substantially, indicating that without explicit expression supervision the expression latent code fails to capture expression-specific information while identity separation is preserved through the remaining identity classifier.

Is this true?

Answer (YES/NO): YES